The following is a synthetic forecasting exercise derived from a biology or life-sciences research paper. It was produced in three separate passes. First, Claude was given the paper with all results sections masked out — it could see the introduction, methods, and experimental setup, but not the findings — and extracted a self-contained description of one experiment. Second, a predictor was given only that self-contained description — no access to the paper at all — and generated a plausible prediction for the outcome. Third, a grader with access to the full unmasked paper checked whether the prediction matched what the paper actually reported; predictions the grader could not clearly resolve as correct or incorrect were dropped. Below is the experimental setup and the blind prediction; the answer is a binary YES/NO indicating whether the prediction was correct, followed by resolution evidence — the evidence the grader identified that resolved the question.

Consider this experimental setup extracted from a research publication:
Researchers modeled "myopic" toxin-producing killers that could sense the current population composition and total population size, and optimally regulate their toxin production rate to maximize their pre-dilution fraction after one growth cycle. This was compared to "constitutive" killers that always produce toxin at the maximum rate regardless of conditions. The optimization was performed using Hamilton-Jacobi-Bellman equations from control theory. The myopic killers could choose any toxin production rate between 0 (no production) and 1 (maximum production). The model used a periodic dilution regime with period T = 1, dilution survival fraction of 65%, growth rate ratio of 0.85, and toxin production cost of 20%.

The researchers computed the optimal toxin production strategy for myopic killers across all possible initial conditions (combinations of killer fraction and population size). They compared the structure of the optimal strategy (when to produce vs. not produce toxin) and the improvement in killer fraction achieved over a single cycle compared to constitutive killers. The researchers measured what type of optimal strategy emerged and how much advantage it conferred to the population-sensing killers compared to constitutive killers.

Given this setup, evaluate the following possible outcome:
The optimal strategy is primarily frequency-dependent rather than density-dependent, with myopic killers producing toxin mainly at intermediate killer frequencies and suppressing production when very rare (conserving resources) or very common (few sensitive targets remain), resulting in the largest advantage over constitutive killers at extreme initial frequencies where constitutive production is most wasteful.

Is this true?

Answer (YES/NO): NO